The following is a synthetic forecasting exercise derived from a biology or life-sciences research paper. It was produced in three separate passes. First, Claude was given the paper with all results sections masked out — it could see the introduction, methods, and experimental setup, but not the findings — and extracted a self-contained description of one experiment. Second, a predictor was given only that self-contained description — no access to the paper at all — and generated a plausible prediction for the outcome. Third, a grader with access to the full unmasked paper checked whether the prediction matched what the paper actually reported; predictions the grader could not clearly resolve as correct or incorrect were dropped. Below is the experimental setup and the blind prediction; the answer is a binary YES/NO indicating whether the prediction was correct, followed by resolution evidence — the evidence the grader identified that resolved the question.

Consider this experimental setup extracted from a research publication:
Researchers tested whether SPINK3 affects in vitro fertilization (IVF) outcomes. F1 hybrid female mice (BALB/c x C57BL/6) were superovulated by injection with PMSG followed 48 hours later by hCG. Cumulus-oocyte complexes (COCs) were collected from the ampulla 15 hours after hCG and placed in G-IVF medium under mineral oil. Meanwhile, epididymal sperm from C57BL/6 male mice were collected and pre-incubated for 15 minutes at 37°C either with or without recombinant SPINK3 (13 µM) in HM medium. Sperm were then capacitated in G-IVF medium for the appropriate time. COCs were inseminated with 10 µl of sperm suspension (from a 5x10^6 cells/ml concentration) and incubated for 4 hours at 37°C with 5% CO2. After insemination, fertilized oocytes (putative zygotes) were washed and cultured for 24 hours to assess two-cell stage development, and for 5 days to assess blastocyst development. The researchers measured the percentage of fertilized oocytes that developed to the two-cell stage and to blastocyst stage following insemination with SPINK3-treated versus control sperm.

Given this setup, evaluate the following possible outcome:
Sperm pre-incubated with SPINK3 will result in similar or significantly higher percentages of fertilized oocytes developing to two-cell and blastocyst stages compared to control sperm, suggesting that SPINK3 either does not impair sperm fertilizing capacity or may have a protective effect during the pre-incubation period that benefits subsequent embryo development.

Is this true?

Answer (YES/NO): NO